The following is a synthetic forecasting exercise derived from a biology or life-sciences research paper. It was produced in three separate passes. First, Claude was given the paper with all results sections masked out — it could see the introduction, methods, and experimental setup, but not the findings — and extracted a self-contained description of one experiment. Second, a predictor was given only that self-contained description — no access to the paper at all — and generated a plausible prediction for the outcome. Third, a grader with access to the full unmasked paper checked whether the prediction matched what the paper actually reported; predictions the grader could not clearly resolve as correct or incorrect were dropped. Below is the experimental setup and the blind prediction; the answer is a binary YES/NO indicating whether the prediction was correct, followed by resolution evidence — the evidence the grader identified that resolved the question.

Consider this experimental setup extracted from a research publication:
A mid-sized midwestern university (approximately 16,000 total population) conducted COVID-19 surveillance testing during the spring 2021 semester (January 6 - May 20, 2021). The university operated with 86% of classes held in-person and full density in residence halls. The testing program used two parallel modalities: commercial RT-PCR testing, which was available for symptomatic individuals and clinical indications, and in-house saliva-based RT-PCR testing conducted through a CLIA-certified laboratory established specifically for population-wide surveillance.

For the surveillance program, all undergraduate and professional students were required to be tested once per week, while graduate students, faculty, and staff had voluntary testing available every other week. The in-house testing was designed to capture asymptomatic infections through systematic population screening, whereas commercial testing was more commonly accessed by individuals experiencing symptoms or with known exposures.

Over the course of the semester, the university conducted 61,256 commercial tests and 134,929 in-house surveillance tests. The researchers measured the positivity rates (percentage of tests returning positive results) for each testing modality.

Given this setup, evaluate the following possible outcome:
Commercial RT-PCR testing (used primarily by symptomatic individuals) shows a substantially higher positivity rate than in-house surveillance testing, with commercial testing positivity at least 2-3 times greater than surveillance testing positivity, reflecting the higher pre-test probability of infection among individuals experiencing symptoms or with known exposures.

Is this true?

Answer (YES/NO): YES